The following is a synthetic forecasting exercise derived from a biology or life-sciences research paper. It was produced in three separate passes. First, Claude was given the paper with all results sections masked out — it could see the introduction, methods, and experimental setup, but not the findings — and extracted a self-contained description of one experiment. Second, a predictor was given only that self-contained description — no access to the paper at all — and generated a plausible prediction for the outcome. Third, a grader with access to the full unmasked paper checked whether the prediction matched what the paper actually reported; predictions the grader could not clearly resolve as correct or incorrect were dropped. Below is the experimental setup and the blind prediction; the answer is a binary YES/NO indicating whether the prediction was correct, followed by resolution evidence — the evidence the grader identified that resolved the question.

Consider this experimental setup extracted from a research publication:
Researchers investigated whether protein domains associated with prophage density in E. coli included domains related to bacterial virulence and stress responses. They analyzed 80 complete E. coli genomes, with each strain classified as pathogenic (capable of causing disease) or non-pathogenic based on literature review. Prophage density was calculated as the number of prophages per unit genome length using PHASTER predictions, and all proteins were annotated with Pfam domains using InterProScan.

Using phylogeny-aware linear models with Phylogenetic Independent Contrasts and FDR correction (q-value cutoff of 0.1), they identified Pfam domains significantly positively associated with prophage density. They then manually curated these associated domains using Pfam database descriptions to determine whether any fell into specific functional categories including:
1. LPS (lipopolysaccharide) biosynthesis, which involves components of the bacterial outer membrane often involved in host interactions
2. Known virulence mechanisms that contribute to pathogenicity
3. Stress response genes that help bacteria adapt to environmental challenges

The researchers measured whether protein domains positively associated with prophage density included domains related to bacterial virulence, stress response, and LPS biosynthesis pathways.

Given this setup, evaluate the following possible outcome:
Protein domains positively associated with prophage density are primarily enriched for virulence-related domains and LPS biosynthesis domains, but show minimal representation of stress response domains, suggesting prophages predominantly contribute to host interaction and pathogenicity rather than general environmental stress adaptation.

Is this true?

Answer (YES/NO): NO